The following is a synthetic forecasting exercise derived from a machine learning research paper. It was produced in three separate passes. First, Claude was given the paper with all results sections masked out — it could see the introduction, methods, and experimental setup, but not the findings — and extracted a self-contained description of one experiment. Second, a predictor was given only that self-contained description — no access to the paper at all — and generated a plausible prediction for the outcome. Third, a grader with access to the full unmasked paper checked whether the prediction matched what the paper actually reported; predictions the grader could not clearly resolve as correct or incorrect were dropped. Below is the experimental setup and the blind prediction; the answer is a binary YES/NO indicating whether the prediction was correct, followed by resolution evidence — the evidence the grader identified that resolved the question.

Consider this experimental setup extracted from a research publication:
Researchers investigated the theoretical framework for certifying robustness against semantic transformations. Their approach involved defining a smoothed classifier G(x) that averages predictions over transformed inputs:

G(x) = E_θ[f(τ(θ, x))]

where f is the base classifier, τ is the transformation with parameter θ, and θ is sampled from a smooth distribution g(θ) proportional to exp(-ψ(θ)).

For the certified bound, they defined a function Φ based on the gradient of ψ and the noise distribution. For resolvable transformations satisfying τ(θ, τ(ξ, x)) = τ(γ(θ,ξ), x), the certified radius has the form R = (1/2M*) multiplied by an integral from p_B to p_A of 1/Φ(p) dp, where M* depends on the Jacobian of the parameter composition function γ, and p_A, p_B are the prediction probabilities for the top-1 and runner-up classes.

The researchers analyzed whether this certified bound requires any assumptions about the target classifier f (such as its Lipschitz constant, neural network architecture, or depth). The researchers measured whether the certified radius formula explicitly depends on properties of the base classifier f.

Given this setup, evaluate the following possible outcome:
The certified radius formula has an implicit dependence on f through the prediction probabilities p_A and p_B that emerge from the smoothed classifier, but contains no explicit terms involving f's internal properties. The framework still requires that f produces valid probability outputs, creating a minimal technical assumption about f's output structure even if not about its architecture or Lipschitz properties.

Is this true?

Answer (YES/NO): YES